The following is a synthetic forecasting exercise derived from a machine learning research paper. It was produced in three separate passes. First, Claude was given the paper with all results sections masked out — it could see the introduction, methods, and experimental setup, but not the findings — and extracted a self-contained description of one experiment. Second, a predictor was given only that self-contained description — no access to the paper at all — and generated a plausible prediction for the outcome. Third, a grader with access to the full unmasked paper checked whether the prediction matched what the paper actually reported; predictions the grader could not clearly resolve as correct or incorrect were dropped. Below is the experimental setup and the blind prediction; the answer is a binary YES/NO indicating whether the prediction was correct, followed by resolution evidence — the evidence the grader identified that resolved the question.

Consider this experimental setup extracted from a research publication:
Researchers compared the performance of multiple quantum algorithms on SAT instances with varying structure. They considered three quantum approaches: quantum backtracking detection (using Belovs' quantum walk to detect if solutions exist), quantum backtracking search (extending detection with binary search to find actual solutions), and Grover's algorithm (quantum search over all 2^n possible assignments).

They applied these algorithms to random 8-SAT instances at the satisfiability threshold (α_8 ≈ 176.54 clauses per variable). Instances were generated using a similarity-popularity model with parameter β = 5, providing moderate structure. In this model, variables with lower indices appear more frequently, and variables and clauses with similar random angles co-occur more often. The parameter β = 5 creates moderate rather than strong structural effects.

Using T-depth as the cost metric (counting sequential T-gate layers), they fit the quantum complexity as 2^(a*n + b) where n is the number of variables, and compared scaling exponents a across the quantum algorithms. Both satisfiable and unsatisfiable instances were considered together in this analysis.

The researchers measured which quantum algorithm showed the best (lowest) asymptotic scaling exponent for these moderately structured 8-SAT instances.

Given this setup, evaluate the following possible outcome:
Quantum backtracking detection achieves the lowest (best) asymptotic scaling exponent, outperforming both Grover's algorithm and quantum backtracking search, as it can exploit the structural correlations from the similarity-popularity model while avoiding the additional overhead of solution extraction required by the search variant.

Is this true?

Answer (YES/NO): YES